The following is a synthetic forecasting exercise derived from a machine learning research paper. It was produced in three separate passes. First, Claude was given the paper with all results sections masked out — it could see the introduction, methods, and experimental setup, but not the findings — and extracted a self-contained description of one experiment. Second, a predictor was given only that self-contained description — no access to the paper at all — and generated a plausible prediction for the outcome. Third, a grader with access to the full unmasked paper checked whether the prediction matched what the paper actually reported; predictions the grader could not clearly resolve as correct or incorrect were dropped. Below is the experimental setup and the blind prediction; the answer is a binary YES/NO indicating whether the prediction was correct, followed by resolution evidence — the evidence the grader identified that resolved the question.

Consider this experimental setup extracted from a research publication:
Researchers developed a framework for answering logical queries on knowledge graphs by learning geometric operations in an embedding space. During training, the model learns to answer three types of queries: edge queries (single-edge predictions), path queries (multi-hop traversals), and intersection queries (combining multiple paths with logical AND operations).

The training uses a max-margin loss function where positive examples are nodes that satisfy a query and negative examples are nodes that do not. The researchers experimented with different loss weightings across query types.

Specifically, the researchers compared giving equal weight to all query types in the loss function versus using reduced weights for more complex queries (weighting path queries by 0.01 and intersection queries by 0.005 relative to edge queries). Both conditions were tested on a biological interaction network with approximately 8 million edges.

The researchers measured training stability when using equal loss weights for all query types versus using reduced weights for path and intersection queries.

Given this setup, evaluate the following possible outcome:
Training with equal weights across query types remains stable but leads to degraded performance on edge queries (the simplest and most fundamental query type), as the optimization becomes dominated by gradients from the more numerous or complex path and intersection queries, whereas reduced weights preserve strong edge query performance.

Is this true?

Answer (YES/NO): NO